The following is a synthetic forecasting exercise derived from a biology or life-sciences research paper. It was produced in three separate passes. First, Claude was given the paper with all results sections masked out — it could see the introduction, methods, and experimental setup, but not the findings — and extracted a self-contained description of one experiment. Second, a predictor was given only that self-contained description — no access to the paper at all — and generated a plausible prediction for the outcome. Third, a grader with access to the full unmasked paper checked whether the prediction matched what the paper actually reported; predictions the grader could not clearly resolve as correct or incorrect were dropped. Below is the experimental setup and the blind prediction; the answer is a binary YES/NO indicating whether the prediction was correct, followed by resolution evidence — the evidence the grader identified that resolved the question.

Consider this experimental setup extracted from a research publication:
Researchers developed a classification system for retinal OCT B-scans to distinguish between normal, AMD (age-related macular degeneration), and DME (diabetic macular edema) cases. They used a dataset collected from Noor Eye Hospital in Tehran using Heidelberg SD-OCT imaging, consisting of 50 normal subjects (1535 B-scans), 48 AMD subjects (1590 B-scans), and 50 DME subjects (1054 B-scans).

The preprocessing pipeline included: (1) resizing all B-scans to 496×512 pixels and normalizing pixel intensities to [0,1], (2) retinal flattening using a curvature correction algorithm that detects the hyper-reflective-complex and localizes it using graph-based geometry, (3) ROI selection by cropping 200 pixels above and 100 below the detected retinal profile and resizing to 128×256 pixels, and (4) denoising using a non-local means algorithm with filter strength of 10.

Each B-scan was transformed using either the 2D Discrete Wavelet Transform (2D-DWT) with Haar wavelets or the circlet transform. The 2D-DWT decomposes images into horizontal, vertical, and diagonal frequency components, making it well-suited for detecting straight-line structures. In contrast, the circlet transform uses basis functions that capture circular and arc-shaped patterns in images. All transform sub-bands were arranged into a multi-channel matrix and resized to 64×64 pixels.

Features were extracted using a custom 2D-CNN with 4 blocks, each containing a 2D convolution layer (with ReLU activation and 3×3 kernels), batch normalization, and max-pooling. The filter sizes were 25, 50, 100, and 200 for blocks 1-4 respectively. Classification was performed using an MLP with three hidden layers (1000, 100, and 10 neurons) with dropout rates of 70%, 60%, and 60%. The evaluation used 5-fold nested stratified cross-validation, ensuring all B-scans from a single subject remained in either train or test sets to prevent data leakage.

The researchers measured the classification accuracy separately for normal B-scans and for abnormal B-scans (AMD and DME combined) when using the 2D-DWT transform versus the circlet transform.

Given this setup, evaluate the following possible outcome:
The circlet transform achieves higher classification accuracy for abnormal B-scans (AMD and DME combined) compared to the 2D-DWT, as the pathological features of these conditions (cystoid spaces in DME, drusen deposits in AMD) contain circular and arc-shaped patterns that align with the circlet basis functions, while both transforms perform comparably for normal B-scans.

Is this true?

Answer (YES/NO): NO